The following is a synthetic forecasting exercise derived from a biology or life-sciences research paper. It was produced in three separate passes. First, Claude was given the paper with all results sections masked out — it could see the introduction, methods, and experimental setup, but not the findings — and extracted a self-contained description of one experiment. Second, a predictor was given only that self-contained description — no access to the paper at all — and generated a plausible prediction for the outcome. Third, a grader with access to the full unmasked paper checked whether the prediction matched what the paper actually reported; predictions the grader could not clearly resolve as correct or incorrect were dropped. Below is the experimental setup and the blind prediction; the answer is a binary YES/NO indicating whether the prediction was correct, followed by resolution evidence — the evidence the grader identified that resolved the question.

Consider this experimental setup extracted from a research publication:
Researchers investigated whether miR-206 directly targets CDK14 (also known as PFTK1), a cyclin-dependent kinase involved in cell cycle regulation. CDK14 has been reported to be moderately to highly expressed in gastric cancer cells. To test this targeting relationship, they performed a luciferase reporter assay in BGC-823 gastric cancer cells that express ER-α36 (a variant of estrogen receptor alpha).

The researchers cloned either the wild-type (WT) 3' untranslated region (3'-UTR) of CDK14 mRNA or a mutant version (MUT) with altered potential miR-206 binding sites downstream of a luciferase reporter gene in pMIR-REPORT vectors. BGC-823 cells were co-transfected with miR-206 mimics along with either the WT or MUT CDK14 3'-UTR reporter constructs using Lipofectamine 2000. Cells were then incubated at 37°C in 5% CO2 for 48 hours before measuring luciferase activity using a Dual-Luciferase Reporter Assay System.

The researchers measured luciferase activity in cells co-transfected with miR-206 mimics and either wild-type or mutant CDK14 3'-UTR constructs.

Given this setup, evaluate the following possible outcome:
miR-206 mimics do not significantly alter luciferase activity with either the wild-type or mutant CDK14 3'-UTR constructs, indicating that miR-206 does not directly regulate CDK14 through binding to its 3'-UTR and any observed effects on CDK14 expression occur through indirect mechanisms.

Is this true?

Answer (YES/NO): NO